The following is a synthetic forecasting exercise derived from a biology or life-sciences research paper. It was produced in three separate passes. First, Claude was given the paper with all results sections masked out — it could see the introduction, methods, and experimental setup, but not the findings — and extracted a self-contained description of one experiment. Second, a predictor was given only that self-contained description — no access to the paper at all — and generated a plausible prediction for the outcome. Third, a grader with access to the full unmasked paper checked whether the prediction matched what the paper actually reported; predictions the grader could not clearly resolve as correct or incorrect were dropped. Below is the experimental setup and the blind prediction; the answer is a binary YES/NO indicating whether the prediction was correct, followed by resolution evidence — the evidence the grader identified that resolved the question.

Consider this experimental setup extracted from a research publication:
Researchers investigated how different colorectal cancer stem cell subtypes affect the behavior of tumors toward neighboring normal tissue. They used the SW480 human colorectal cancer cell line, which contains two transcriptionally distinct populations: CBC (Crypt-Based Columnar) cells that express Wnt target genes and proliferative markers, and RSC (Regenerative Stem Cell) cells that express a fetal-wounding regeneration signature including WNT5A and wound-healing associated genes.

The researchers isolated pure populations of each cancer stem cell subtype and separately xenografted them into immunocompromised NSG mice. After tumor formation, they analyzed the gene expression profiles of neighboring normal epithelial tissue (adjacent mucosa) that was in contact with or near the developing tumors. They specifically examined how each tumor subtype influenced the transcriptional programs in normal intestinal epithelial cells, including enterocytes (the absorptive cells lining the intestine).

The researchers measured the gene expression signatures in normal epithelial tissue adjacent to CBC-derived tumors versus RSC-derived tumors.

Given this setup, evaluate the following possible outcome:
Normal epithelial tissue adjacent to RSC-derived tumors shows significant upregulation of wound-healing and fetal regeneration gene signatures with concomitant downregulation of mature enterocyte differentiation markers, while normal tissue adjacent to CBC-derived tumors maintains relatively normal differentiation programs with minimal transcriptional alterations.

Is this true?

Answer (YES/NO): NO